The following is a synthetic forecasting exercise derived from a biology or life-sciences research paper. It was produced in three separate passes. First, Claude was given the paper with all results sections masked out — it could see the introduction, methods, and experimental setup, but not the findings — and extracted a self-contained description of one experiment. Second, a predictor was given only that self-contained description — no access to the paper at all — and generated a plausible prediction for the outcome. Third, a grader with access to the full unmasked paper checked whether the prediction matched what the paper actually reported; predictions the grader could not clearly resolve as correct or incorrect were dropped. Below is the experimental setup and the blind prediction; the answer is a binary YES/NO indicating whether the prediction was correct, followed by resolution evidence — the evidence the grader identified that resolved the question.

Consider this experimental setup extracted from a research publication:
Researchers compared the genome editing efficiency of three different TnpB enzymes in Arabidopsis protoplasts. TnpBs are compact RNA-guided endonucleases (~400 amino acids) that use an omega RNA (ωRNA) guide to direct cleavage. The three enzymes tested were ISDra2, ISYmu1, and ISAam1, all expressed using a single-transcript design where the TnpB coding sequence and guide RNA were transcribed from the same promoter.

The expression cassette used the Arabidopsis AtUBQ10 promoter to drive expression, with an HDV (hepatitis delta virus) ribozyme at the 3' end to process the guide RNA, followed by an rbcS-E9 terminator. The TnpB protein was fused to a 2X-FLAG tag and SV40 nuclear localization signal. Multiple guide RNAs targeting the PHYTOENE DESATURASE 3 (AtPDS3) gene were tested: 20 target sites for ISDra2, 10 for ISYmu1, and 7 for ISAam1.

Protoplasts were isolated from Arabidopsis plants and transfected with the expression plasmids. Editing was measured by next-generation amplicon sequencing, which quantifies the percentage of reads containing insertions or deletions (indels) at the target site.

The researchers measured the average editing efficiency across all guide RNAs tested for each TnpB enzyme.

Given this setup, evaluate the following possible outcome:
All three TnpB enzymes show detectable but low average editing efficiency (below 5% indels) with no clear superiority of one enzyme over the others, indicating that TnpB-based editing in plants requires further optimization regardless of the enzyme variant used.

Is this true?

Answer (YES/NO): NO